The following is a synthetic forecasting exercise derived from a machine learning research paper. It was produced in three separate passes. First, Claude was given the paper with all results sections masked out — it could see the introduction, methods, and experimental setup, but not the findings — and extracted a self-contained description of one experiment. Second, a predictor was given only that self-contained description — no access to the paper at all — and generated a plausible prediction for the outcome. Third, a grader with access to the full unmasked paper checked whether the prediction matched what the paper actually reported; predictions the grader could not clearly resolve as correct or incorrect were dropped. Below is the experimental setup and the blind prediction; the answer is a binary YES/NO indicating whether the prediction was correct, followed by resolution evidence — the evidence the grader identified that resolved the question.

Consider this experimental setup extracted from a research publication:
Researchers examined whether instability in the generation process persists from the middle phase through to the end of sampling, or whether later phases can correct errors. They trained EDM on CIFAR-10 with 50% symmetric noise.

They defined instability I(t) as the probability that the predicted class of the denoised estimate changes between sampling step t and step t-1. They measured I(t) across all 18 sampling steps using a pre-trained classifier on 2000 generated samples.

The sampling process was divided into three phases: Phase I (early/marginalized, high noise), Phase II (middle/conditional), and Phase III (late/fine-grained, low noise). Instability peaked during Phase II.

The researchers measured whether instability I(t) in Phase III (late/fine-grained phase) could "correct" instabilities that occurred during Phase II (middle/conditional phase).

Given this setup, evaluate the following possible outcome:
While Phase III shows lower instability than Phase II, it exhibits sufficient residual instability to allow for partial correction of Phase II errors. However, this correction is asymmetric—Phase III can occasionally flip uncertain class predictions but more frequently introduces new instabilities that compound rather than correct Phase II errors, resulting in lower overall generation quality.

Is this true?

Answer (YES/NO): NO